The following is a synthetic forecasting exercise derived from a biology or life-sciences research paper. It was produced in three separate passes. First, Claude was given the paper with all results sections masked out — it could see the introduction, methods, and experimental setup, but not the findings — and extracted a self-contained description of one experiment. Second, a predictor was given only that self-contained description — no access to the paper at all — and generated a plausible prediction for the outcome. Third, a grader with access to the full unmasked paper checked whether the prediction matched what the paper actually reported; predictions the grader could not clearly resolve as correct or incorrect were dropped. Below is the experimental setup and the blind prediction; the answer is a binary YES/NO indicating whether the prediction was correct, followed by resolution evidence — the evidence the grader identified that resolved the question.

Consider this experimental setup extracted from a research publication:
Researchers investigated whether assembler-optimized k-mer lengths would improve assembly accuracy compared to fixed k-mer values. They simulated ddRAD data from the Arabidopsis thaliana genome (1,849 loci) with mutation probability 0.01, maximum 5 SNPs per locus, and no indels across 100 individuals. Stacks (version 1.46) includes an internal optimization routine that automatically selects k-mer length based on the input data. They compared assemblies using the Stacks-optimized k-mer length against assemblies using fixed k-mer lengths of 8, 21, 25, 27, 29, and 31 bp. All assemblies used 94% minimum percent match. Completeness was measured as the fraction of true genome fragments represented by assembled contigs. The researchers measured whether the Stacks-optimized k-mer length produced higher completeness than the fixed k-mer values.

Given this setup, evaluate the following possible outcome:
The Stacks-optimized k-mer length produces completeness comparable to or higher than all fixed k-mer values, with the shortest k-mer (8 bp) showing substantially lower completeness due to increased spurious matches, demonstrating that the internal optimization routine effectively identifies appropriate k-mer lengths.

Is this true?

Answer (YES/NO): NO